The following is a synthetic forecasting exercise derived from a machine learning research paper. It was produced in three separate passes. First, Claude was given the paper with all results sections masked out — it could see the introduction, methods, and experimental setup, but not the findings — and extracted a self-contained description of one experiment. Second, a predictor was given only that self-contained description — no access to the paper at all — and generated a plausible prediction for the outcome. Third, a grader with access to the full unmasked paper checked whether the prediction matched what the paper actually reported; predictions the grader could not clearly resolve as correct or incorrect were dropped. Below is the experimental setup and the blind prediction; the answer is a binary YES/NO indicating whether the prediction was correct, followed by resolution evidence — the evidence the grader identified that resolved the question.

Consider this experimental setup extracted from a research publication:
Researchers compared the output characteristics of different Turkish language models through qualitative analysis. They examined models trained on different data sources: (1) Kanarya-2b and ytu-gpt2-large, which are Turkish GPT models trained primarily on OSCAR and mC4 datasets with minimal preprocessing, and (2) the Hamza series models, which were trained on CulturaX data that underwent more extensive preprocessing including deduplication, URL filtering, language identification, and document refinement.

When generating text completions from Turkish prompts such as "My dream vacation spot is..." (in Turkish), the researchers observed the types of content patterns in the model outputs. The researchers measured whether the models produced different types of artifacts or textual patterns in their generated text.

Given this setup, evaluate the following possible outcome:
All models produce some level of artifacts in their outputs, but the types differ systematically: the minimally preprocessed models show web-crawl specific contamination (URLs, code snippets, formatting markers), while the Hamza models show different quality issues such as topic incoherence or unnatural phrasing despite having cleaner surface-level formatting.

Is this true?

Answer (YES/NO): NO